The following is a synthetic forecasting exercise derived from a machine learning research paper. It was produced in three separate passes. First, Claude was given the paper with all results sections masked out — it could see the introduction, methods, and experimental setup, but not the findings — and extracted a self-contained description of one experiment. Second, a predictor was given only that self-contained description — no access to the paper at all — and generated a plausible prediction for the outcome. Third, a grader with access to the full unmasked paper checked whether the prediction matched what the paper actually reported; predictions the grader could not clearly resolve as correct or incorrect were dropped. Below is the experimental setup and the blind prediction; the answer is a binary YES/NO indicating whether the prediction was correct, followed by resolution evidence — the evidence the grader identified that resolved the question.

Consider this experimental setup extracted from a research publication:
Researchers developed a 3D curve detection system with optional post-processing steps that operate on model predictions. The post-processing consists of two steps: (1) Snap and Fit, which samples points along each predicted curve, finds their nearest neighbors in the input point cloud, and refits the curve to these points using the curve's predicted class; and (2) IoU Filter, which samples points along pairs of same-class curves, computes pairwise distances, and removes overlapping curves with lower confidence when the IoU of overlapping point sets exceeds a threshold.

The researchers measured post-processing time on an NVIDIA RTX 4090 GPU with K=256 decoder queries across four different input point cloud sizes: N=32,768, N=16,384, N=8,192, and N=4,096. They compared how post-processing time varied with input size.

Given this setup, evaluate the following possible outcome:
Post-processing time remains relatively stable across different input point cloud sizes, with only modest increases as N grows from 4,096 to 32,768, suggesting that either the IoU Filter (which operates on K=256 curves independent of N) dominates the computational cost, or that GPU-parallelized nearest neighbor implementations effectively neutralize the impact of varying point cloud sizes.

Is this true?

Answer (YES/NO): YES